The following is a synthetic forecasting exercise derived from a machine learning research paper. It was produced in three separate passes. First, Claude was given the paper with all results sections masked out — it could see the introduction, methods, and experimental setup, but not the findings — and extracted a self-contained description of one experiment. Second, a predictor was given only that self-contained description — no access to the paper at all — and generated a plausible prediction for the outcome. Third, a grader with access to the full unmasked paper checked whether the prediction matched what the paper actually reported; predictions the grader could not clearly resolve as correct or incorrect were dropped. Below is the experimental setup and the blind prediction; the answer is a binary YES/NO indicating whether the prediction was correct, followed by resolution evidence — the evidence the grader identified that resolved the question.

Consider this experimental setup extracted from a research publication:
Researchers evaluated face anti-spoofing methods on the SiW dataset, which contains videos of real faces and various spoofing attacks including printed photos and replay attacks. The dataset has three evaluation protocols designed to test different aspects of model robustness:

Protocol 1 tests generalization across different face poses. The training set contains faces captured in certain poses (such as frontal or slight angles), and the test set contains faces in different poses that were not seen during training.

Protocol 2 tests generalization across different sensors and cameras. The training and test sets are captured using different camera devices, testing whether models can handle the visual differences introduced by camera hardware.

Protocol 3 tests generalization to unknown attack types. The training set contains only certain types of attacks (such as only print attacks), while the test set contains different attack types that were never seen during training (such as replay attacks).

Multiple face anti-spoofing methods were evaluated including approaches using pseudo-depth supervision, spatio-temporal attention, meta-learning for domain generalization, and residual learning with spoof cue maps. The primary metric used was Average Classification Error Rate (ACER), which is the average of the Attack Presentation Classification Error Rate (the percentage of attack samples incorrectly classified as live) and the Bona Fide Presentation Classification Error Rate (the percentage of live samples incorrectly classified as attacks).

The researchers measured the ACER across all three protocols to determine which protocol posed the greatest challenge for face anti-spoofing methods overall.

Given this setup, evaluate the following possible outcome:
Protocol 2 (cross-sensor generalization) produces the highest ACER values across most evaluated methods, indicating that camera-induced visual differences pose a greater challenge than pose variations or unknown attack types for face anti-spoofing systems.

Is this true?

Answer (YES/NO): NO